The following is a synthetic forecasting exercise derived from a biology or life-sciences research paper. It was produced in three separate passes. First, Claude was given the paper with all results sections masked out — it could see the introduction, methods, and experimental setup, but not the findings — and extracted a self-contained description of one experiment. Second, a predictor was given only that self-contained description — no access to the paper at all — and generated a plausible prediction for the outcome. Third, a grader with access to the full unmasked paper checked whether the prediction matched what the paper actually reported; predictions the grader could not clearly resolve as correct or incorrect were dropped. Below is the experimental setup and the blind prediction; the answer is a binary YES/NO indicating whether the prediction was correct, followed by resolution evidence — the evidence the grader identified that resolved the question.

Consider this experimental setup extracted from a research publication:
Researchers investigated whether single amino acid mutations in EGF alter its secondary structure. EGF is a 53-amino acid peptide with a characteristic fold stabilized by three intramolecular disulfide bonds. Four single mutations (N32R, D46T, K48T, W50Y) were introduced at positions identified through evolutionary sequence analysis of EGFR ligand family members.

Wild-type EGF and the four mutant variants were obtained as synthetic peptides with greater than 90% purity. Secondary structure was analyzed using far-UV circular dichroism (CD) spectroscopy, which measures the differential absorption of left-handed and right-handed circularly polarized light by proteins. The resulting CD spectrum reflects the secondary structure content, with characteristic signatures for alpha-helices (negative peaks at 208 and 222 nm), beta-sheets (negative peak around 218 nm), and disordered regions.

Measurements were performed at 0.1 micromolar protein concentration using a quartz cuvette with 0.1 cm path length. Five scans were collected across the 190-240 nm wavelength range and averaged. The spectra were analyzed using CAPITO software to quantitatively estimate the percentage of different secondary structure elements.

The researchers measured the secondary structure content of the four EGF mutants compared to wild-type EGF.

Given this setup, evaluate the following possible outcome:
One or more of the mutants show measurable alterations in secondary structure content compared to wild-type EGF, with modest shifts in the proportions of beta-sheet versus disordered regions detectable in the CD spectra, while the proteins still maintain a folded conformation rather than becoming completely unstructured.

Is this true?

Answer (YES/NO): NO